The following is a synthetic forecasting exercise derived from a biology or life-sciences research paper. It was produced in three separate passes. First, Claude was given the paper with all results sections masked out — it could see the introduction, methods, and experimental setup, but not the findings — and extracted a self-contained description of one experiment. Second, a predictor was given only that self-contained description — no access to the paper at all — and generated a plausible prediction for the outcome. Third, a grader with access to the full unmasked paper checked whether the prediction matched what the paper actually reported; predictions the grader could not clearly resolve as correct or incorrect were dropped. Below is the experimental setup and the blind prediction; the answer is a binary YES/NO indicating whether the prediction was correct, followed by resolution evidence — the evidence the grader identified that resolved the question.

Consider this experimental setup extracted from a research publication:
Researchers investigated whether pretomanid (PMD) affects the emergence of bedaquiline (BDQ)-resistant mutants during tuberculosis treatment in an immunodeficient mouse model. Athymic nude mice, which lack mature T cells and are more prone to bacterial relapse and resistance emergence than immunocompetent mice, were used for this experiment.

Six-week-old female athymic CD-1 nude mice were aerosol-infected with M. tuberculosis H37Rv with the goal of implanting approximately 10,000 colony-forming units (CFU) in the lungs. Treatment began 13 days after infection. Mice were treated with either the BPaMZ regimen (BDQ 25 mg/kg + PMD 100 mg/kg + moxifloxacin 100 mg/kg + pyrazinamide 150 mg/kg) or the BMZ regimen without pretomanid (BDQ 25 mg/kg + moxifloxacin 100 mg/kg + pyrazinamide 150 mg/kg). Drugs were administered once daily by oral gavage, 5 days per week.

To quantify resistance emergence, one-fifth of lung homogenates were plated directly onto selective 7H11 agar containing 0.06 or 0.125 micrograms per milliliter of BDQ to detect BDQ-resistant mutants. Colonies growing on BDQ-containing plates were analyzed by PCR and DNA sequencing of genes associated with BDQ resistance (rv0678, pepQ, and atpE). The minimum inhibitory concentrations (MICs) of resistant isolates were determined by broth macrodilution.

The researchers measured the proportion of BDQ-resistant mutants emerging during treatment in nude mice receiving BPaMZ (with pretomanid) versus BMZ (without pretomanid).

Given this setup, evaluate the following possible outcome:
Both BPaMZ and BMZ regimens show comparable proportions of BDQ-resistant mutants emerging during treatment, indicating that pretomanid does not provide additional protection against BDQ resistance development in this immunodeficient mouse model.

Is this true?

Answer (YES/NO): NO